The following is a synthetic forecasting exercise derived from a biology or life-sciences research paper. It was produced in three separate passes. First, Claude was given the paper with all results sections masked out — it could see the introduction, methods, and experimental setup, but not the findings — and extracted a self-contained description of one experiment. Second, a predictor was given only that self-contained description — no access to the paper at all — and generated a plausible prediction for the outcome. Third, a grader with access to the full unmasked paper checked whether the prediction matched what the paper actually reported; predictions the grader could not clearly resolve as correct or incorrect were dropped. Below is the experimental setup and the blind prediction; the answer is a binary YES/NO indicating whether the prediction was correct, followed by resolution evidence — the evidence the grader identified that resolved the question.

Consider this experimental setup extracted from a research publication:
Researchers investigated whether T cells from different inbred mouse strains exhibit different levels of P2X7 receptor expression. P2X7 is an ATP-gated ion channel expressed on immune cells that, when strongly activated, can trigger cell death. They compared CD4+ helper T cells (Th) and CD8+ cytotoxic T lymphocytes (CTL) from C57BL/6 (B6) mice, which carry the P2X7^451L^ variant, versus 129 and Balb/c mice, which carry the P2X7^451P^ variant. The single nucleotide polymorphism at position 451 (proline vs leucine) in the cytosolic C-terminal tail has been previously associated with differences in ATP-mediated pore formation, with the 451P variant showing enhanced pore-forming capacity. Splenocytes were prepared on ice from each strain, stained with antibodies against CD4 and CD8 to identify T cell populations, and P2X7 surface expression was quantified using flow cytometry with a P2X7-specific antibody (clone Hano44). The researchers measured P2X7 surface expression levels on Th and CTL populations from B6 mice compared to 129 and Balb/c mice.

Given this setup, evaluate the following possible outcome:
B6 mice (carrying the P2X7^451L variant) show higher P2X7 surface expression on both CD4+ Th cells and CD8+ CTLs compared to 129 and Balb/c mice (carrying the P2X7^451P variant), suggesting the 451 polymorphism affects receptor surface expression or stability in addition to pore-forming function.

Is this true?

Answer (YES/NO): NO